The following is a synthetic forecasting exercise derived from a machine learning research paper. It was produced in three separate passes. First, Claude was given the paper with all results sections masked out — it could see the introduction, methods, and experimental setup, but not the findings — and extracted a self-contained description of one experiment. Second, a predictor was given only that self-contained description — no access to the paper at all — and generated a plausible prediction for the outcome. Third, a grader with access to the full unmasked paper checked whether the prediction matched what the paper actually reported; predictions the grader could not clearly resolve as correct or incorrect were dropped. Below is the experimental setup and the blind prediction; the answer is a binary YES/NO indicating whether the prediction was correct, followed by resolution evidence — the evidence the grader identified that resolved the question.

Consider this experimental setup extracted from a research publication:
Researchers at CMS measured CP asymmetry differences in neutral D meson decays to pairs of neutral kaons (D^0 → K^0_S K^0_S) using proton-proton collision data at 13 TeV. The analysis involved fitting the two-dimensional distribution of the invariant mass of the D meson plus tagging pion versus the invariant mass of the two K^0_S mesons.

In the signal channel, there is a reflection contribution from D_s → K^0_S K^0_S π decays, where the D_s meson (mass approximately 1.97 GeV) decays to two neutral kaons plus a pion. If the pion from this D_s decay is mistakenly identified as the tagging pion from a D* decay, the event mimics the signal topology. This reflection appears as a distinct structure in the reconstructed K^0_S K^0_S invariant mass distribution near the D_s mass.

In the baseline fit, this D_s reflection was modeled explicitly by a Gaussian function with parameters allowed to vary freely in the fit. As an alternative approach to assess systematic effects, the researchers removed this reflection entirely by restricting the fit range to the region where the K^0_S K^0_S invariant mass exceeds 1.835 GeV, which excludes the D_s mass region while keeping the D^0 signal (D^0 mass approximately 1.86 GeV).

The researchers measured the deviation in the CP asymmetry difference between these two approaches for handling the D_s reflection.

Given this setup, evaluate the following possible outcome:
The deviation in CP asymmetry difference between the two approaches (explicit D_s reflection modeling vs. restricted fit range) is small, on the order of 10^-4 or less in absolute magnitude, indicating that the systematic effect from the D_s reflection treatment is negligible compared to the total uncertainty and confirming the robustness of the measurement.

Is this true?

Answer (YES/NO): NO